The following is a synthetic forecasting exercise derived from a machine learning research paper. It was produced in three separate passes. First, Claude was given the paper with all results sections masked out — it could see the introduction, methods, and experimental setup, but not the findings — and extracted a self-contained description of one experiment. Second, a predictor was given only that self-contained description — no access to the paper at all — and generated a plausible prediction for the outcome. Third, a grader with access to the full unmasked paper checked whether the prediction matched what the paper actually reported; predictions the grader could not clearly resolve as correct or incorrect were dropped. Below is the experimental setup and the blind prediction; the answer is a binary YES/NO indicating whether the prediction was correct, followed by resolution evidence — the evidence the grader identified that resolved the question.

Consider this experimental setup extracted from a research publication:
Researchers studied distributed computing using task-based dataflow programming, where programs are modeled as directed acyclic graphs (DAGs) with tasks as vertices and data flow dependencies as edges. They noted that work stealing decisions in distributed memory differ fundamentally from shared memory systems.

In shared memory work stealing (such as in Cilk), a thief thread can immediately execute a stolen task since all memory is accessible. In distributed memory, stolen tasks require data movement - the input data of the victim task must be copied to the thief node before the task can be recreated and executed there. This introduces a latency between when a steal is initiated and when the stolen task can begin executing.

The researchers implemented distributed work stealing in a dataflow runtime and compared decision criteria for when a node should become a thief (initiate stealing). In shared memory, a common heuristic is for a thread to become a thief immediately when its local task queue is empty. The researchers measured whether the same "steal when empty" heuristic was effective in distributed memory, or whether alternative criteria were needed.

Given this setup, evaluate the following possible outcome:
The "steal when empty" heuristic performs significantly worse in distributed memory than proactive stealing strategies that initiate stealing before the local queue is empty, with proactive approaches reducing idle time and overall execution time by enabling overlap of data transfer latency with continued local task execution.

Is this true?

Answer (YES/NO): NO